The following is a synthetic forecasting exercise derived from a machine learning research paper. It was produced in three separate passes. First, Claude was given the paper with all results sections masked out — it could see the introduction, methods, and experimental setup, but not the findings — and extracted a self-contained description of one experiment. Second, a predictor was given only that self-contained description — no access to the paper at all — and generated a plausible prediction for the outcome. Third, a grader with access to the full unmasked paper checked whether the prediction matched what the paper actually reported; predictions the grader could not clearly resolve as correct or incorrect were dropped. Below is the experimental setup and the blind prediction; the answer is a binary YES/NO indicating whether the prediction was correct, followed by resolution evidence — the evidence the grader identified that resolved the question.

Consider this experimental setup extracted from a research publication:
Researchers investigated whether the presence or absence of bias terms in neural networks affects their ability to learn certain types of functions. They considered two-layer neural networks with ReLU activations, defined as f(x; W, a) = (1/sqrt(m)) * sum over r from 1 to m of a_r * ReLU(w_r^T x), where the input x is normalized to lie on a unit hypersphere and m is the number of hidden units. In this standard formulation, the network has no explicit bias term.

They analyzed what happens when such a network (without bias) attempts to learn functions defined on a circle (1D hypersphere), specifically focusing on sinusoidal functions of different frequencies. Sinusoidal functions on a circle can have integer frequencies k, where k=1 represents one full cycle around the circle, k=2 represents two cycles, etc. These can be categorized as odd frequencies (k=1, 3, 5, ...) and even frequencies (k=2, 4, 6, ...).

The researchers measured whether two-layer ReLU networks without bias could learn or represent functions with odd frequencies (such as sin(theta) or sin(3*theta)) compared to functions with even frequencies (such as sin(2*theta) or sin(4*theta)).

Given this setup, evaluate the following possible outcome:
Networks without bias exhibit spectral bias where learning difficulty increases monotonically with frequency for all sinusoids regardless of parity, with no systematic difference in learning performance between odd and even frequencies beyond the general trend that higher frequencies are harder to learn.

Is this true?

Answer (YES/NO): NO